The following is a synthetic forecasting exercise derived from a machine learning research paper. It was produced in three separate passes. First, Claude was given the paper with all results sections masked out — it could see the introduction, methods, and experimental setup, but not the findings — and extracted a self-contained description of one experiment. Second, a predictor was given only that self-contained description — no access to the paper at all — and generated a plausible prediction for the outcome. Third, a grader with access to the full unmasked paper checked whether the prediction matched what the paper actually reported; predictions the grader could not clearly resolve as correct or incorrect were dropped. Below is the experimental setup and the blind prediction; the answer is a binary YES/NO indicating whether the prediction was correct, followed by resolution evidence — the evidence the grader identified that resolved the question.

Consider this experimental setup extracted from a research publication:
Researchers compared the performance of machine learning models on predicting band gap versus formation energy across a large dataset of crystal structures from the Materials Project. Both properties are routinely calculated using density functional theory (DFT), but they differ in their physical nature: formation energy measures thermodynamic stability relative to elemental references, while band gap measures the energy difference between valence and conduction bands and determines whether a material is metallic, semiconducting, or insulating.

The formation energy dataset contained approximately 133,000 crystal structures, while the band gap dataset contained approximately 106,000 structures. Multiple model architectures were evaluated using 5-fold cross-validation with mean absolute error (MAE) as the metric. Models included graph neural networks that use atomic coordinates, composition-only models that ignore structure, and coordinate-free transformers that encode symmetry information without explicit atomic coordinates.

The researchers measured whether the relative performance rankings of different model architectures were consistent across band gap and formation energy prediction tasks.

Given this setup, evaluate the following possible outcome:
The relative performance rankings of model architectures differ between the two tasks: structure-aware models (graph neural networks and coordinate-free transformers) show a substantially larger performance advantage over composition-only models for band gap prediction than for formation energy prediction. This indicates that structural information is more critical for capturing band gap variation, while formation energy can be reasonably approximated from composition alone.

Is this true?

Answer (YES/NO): NO